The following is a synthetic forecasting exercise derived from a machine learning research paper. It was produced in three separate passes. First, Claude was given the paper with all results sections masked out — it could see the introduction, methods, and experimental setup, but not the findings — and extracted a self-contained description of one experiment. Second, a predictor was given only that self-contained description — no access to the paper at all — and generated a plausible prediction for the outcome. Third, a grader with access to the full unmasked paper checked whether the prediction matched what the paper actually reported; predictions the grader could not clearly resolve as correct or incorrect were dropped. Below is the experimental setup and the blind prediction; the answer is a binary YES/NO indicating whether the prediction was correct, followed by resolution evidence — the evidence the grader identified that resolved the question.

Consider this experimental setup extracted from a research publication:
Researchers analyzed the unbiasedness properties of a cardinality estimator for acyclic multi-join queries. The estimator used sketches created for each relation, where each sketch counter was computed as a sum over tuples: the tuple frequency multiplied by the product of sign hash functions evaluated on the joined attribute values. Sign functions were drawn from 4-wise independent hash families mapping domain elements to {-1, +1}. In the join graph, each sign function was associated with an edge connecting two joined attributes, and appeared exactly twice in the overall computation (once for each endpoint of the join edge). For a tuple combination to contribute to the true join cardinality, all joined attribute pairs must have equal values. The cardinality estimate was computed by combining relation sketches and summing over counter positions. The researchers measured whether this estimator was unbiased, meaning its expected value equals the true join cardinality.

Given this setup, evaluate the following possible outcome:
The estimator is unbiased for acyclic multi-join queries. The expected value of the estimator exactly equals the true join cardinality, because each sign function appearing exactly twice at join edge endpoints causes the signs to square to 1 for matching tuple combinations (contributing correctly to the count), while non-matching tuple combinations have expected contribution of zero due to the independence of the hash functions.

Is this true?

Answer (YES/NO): YES